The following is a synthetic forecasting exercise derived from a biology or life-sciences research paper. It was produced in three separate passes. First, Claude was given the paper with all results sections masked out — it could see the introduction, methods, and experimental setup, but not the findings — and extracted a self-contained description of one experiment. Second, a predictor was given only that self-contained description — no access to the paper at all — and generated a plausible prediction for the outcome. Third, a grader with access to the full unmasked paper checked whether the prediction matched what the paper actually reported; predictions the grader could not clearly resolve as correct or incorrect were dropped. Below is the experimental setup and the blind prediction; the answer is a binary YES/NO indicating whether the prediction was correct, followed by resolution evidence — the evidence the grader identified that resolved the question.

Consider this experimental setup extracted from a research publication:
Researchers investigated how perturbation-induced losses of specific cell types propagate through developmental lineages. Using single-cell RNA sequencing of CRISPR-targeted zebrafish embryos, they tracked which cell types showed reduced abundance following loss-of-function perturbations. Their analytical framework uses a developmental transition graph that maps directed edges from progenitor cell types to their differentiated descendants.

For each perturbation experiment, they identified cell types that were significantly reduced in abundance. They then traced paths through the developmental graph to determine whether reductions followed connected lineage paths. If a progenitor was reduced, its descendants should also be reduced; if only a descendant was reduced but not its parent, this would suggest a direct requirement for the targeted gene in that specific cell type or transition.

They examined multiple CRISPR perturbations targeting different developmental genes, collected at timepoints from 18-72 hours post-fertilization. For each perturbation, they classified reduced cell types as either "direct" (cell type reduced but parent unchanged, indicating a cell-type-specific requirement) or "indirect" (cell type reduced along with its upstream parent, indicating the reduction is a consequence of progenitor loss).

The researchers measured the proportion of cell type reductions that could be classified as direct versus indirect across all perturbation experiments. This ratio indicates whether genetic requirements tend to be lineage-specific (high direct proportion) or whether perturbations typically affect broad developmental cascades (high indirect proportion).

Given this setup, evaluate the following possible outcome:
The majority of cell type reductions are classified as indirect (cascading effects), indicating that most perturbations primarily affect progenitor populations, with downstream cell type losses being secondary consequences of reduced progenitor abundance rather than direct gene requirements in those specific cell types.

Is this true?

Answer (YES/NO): NO